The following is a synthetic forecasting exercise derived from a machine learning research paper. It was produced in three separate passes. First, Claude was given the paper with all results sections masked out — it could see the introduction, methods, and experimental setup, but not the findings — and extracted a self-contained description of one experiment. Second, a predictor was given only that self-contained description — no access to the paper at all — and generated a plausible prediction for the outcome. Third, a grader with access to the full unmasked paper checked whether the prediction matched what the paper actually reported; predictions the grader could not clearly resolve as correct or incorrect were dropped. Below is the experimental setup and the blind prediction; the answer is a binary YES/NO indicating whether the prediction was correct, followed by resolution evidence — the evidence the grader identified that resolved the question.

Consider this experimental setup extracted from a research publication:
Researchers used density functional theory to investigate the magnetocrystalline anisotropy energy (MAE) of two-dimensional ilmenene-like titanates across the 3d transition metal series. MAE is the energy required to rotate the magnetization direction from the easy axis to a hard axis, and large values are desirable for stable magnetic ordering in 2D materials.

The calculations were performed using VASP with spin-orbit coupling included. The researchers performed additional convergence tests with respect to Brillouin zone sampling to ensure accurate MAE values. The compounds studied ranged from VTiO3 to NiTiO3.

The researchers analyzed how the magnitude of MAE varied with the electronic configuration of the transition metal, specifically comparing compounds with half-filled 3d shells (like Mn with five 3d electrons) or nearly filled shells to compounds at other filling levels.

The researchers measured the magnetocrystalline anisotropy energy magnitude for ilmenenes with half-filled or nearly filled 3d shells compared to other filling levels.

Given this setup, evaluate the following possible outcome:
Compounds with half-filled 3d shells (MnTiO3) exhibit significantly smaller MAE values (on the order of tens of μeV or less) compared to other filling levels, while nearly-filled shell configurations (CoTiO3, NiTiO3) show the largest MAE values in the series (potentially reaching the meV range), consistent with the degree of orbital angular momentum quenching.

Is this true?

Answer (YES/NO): NO